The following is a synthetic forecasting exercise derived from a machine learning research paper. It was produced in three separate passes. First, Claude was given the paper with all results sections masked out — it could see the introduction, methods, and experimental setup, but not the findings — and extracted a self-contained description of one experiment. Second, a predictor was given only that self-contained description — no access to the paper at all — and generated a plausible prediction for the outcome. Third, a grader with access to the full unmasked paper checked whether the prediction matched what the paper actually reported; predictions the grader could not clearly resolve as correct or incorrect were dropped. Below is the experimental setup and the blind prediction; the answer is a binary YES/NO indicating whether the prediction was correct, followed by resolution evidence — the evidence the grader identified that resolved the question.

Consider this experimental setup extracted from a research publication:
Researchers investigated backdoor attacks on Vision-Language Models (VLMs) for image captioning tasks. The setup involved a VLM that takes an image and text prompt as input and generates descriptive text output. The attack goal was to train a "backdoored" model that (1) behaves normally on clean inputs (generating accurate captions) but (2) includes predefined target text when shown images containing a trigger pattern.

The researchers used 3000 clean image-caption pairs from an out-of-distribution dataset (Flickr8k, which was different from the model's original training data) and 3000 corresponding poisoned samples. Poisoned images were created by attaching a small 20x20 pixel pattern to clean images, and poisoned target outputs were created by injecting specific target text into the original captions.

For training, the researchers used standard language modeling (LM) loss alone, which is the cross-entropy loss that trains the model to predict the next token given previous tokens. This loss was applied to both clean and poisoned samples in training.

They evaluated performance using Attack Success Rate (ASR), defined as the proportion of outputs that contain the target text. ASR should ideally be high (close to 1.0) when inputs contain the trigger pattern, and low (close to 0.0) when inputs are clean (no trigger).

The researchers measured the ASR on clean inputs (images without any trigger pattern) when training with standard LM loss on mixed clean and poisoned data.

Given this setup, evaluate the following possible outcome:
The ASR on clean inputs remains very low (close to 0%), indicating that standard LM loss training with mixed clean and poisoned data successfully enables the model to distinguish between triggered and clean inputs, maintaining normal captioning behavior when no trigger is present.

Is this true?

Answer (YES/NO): NO